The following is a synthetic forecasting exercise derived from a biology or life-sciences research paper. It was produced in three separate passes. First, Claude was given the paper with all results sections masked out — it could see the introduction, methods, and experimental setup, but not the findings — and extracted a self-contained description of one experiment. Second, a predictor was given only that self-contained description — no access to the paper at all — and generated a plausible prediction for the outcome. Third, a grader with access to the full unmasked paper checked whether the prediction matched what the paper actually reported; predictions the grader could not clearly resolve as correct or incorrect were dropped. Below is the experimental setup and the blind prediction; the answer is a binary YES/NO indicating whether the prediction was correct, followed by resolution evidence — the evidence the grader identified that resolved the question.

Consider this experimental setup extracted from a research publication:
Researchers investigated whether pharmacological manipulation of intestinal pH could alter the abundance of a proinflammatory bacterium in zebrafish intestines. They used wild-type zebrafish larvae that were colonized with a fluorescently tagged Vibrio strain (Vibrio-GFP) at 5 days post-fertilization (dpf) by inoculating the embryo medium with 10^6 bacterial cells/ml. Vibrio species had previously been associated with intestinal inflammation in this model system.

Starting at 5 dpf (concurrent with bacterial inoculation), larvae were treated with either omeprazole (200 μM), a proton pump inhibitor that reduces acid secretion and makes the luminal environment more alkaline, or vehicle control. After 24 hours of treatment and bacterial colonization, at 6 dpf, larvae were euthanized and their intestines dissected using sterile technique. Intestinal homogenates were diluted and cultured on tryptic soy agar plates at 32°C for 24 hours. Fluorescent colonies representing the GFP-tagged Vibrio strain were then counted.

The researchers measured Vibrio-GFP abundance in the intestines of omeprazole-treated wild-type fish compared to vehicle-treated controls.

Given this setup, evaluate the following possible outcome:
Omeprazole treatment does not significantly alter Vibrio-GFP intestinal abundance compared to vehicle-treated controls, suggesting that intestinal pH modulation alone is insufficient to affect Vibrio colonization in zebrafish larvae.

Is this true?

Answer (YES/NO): NO